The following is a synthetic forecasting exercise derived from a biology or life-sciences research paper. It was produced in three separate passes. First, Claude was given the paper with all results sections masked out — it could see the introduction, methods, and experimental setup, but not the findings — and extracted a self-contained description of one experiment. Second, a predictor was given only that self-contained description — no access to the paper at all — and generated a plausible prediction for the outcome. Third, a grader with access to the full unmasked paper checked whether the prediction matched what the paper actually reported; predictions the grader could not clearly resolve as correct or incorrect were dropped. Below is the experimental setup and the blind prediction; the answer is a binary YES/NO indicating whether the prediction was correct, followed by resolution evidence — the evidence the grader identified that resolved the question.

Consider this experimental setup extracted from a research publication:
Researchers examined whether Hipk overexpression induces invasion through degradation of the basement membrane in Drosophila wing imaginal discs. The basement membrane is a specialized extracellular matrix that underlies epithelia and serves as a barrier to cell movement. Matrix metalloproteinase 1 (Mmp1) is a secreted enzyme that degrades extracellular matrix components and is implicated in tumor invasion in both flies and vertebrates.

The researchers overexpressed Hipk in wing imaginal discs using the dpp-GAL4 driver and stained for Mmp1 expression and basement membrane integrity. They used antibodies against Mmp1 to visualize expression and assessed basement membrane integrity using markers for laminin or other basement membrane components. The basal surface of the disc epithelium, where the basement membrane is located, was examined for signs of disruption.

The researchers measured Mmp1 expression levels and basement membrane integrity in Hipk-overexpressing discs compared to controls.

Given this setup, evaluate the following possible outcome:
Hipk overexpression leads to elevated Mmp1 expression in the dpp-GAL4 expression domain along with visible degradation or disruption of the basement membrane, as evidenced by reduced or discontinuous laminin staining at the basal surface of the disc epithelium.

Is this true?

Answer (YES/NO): NO